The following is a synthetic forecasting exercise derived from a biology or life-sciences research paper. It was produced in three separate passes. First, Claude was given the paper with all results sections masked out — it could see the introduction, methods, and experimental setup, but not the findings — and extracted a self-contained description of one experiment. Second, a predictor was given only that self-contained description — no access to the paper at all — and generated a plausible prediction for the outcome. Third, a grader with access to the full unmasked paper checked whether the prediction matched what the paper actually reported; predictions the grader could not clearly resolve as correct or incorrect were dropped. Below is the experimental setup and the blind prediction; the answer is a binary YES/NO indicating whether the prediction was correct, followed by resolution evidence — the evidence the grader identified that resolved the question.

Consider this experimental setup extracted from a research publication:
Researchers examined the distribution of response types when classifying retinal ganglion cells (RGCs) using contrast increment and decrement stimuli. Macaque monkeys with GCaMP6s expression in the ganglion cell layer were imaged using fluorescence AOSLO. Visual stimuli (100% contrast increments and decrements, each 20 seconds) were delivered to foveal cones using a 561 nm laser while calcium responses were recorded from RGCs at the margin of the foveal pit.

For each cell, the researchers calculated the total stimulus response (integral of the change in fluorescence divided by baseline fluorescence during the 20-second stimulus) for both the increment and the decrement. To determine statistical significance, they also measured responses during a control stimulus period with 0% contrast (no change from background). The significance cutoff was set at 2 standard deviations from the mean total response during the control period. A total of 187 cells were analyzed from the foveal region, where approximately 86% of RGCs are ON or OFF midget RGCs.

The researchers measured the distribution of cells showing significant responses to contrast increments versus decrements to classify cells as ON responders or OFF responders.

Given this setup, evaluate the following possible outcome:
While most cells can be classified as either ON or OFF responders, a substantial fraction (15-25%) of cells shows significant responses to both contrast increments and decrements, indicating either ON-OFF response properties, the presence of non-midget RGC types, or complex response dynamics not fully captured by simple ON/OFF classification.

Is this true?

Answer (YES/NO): NO